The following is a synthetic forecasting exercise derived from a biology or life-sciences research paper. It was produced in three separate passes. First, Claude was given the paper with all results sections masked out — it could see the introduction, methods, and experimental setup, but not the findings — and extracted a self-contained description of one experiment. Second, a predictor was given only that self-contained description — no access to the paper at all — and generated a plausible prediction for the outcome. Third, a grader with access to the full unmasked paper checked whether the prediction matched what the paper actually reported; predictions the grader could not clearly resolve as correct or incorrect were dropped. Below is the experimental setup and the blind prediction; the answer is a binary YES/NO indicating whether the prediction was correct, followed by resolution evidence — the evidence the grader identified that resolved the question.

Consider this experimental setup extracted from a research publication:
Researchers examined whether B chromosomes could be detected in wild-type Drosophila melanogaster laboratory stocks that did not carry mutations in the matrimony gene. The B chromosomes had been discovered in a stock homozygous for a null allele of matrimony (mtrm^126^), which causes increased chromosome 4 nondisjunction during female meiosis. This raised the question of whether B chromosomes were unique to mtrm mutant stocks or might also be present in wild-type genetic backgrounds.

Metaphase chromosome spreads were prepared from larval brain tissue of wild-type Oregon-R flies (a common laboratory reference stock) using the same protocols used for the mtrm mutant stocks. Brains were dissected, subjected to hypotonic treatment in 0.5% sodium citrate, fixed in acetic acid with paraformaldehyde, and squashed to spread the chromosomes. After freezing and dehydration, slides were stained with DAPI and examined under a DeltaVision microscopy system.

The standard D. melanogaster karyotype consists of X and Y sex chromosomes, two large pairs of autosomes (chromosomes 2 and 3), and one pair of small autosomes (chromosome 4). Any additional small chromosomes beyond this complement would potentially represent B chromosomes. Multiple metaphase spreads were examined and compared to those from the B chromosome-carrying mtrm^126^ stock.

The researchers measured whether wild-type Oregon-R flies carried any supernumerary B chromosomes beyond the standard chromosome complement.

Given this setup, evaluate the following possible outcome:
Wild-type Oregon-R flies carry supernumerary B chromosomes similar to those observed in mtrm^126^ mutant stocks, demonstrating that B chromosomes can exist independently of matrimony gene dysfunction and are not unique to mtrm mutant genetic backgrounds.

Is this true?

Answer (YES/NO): NO